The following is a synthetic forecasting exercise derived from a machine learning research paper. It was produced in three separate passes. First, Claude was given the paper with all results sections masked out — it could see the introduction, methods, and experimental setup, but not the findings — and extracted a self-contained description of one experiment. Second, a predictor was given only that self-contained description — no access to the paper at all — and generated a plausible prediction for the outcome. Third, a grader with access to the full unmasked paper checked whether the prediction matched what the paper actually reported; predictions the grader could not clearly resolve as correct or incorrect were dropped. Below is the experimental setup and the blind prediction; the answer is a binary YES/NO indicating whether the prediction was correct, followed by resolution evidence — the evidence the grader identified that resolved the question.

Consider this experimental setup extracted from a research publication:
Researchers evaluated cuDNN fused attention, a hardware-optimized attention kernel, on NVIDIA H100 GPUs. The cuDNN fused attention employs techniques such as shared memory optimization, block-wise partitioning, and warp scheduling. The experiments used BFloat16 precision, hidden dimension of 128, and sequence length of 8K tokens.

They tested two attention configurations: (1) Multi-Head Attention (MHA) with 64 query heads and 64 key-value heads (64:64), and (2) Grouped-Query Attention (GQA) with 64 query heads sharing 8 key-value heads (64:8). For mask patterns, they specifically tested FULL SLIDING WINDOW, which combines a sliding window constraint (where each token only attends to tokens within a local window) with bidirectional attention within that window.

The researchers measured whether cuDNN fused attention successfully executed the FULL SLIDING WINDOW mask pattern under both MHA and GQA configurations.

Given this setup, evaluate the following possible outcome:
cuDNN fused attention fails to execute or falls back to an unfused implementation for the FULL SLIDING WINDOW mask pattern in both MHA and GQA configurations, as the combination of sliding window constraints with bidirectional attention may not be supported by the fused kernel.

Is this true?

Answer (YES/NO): NO